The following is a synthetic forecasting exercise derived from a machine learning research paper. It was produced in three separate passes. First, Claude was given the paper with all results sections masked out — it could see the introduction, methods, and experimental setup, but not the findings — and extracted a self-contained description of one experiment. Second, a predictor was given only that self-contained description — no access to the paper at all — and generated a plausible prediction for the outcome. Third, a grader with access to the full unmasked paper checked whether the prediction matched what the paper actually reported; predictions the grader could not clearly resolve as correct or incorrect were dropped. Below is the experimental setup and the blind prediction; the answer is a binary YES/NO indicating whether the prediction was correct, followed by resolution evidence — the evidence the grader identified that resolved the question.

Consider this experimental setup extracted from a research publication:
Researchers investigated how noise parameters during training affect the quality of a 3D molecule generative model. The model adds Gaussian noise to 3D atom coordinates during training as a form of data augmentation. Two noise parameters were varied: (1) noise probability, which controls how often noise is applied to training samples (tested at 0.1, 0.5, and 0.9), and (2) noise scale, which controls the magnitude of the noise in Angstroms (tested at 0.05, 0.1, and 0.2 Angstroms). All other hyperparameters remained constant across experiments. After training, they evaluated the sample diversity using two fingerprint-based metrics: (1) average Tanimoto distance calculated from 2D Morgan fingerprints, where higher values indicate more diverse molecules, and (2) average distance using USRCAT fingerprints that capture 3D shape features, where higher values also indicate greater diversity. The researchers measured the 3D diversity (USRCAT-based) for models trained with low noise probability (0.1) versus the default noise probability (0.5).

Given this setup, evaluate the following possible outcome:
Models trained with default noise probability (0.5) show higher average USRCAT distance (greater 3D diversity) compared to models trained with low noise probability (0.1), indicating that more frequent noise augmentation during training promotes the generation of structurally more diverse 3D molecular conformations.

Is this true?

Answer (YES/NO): NO